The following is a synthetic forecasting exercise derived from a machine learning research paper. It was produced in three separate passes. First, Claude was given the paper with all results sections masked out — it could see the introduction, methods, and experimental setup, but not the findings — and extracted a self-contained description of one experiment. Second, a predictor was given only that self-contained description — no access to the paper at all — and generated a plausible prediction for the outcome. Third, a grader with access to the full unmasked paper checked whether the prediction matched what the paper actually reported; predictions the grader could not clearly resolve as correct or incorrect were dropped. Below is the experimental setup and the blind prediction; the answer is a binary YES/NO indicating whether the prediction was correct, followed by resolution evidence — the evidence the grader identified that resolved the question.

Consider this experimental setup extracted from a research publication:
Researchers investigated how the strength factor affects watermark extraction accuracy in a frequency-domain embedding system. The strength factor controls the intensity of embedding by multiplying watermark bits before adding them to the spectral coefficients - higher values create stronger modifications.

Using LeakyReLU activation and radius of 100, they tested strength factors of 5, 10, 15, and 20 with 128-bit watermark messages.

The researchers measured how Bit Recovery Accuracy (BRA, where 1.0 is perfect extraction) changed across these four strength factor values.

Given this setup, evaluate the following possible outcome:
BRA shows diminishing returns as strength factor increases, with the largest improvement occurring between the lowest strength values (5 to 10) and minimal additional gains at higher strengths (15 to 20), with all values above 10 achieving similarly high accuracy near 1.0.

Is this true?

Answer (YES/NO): NO